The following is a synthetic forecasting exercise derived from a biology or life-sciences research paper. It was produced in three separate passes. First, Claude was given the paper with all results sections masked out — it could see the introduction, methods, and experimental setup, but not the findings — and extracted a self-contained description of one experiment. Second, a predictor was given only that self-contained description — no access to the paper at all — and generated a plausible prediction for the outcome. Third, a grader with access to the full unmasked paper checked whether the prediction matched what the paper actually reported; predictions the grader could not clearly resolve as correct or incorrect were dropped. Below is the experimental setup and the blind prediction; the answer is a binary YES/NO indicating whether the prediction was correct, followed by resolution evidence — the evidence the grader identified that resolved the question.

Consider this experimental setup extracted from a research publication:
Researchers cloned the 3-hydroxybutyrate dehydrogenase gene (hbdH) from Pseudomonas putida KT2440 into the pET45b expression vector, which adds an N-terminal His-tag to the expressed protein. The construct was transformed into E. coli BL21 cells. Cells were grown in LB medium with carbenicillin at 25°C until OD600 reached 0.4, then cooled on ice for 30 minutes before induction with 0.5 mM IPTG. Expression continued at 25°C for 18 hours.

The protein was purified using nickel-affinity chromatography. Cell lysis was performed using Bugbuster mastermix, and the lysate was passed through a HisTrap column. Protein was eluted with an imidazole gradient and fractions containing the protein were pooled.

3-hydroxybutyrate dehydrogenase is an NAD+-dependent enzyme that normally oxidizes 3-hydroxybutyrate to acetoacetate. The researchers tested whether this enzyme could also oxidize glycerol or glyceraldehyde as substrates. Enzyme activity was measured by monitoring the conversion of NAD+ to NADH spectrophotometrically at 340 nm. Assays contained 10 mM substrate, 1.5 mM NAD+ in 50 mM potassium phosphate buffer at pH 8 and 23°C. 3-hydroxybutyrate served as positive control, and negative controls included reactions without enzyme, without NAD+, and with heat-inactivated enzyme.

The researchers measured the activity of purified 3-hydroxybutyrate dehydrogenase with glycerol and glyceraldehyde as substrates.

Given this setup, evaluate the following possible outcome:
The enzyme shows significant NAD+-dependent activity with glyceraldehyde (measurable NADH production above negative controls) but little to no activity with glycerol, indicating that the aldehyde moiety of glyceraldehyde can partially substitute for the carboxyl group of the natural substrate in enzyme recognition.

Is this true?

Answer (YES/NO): YES